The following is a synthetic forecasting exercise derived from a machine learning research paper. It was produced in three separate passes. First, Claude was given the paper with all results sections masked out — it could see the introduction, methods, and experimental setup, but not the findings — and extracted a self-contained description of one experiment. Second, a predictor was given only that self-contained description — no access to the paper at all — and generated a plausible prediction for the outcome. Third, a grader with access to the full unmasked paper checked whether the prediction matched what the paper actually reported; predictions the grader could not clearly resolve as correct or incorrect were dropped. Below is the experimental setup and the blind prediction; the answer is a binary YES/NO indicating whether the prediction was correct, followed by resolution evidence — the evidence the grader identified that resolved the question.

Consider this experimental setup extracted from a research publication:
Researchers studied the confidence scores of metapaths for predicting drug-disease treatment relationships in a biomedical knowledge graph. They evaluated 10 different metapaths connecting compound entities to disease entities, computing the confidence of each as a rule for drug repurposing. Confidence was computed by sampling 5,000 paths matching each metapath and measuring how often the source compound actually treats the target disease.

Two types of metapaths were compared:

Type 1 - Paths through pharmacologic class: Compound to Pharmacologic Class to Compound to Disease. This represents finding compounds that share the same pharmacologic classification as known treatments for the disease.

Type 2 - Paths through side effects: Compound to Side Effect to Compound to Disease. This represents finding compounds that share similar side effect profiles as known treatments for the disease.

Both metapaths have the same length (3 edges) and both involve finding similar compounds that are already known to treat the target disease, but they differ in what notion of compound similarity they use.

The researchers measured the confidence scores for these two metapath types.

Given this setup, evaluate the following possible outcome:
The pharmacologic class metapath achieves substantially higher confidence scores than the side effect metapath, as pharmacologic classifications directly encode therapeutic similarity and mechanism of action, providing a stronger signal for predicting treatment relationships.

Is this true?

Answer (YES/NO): YES